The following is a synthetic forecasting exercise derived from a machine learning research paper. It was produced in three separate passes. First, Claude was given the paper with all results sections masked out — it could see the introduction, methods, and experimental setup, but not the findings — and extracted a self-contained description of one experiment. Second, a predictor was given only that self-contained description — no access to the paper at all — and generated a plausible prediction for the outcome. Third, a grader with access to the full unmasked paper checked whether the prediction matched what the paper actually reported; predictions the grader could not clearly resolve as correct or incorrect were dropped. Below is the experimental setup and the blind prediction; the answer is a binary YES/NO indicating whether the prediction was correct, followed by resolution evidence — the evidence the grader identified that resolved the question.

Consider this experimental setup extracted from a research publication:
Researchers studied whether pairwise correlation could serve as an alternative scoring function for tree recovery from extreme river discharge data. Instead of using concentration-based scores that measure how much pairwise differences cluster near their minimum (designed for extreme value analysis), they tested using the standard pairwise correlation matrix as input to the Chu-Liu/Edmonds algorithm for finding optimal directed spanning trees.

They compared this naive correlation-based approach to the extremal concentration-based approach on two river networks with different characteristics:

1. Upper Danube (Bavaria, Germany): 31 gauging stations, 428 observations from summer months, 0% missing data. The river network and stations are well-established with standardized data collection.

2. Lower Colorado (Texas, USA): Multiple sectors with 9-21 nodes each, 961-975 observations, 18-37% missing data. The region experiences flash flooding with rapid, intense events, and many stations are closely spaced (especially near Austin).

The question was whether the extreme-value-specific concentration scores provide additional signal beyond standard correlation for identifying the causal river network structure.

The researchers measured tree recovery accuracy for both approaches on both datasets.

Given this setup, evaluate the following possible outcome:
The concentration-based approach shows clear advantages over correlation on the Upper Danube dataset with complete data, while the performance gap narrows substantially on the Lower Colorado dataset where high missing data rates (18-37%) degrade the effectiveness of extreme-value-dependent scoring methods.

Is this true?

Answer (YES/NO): NO